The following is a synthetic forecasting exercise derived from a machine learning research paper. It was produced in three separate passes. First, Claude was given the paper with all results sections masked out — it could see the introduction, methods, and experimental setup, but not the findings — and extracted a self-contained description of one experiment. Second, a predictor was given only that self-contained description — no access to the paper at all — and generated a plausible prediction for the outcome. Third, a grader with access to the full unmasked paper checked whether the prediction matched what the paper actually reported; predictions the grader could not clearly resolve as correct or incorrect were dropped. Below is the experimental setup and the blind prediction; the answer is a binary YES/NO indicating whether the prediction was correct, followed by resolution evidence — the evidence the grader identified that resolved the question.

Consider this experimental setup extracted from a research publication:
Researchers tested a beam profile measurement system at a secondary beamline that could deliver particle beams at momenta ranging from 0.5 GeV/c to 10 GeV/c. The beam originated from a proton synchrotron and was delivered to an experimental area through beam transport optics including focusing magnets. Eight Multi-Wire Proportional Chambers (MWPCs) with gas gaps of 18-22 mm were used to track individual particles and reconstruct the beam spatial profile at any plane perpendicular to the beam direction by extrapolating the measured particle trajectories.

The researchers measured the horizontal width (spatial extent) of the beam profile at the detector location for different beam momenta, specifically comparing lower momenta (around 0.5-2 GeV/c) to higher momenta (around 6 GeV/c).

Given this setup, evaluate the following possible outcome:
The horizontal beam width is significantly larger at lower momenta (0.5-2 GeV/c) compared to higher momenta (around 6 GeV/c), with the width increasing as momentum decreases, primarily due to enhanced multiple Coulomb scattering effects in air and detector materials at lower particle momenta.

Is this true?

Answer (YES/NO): YES